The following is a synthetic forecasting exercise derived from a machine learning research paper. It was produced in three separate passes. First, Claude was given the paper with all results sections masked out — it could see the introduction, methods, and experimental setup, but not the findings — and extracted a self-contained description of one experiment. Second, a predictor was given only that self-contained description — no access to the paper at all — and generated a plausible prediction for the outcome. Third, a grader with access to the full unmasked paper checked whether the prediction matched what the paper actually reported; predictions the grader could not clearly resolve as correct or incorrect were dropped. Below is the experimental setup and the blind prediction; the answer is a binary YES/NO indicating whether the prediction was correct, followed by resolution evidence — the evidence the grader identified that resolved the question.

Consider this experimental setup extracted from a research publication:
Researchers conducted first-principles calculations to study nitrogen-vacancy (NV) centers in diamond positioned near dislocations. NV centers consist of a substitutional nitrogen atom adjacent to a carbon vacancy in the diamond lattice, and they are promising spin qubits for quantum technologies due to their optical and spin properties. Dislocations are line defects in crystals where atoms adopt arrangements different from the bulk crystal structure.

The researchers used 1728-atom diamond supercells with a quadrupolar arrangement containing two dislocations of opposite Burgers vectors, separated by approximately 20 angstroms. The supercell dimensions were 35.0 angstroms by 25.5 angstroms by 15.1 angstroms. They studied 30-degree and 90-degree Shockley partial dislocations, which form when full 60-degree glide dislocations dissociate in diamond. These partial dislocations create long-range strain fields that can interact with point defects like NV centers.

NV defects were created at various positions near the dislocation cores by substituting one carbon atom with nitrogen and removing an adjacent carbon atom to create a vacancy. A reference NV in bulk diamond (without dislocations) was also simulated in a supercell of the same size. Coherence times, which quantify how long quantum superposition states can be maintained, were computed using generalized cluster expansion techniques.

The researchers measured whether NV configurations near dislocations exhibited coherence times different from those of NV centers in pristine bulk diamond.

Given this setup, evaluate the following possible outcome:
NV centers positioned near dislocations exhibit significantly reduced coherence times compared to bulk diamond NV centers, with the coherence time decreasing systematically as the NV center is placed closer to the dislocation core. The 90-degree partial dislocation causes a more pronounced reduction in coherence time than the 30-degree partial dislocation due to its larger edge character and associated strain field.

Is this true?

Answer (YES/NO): NO